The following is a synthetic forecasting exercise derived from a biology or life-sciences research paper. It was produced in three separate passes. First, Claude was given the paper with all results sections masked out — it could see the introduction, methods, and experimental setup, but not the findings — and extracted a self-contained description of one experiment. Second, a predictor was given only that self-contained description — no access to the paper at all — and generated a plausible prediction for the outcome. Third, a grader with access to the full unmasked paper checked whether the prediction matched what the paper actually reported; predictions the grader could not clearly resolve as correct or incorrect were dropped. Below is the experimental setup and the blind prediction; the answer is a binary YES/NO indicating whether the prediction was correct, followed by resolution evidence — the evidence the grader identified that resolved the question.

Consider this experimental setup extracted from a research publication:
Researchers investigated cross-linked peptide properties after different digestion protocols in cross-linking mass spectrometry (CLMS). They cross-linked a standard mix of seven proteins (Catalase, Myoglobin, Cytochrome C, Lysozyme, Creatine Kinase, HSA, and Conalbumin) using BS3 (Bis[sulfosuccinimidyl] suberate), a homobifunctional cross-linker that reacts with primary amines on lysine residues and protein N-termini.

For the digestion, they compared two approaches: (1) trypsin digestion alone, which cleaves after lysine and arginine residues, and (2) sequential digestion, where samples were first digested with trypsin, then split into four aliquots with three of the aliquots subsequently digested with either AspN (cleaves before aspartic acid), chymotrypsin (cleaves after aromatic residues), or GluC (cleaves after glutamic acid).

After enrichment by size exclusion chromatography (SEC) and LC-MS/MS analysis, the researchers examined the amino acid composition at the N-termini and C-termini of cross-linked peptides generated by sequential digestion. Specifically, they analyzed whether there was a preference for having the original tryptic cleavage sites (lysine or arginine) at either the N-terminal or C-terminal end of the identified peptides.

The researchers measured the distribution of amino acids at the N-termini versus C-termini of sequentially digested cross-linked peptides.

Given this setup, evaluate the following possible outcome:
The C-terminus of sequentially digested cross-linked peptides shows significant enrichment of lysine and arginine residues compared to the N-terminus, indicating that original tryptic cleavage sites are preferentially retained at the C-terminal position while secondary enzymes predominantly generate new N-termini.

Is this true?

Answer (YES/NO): YES